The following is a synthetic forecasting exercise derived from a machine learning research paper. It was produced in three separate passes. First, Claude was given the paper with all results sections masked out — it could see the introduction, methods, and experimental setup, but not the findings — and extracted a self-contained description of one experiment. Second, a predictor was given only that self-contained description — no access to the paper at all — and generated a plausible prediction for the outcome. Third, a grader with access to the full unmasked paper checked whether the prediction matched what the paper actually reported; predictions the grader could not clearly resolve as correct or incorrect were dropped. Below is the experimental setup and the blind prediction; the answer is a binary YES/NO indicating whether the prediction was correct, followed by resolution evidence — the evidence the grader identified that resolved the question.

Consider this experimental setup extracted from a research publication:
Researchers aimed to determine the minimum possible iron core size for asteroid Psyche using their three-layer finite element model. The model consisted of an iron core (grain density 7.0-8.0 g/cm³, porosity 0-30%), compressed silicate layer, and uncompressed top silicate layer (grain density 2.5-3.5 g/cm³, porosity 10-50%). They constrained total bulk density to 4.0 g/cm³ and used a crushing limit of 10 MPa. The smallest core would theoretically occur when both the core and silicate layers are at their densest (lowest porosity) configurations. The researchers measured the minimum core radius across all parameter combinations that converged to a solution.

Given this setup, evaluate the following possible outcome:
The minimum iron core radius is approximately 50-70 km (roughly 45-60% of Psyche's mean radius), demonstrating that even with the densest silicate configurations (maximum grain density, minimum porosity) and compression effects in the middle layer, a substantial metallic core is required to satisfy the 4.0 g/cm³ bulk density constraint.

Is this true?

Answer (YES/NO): NO